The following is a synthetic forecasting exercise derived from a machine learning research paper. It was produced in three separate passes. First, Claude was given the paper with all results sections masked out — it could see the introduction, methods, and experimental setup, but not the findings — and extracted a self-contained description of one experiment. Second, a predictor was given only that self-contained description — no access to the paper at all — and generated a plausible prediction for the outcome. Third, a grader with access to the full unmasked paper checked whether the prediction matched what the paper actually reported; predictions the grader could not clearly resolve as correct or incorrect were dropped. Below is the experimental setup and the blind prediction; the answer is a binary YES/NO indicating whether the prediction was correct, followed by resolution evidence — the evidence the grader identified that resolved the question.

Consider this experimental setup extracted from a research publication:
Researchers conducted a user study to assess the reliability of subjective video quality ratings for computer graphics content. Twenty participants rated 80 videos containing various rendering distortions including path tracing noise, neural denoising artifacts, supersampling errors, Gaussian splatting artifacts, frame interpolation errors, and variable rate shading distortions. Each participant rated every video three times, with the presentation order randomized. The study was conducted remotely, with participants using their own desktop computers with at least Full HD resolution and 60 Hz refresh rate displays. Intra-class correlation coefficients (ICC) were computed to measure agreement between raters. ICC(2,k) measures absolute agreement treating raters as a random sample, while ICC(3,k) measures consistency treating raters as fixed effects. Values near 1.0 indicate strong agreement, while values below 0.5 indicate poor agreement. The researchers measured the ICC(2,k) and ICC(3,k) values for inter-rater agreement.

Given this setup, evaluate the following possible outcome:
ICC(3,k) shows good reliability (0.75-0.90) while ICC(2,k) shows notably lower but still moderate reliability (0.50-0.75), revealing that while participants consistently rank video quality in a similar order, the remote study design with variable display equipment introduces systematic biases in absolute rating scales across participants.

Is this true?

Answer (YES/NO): NO